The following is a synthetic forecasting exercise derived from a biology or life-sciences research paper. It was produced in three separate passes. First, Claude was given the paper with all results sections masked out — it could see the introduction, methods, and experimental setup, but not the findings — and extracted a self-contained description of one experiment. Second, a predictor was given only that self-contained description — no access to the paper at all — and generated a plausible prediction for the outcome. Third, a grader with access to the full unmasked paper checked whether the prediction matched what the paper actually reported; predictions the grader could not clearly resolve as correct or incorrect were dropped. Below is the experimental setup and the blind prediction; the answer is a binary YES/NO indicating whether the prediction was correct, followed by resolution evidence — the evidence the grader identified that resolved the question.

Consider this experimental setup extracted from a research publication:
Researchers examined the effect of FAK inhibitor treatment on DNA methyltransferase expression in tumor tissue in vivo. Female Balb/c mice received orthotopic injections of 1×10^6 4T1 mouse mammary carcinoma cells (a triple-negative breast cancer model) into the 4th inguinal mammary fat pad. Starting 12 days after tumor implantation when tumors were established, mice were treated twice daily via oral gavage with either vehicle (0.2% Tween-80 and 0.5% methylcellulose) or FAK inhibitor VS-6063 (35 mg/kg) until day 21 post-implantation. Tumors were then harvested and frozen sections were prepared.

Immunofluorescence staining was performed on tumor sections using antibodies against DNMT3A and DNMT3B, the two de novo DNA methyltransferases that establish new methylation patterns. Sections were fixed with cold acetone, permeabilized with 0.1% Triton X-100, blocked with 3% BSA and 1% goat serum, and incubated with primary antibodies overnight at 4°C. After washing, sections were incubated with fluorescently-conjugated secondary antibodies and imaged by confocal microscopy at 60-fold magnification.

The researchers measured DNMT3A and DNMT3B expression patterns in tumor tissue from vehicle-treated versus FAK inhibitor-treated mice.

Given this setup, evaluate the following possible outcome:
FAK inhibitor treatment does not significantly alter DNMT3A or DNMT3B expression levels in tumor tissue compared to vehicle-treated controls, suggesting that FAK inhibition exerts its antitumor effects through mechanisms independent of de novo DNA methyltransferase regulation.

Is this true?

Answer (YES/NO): NO